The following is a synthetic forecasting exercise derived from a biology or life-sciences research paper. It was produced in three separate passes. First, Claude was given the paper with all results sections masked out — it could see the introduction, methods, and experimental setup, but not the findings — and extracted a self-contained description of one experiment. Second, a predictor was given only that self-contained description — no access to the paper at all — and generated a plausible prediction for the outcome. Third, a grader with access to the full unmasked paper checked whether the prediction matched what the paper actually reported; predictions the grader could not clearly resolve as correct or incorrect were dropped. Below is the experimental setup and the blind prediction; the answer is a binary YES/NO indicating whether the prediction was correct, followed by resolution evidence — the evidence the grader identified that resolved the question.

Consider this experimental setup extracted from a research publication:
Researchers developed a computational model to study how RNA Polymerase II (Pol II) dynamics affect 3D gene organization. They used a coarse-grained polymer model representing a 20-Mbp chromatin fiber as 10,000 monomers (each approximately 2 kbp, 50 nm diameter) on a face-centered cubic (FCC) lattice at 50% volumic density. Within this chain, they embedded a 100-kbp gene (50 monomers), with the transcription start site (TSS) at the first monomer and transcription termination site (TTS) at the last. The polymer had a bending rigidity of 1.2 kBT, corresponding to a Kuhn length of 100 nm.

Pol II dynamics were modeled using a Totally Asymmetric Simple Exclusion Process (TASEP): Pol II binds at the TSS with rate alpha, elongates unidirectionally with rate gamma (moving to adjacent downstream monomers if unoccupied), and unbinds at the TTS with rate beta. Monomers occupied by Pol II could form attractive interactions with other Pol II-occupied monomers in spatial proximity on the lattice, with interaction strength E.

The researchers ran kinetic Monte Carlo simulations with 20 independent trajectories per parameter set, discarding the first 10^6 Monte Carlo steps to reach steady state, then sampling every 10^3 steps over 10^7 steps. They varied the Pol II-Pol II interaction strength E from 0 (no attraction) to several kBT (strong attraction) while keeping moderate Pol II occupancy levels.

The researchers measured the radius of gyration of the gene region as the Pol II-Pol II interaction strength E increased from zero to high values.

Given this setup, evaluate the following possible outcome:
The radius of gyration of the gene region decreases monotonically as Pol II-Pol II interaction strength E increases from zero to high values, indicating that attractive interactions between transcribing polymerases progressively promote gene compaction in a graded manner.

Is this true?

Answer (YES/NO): NO